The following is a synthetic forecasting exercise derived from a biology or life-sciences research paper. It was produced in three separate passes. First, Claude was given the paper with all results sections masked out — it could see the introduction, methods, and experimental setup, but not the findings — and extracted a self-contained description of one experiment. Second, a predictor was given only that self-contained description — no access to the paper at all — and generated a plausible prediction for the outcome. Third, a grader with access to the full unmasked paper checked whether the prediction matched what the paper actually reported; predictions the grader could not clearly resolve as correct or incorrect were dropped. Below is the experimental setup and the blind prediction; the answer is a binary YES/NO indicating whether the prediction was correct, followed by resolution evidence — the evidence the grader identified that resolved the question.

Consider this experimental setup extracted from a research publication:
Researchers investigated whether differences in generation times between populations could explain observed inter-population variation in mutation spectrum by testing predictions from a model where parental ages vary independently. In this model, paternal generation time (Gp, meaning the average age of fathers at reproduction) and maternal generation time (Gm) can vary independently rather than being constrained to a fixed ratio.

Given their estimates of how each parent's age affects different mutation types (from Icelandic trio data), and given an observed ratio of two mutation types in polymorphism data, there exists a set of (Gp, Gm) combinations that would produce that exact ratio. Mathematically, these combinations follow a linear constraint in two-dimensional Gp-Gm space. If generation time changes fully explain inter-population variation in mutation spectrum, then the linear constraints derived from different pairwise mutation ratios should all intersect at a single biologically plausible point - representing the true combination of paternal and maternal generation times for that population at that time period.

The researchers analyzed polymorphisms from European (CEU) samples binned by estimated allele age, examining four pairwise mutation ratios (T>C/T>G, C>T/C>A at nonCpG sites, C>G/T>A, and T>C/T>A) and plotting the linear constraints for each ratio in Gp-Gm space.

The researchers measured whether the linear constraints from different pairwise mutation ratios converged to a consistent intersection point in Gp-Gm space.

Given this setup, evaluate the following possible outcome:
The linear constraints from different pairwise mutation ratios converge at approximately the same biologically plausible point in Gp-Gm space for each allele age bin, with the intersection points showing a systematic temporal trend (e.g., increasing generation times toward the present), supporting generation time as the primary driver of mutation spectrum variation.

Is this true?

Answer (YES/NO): NO